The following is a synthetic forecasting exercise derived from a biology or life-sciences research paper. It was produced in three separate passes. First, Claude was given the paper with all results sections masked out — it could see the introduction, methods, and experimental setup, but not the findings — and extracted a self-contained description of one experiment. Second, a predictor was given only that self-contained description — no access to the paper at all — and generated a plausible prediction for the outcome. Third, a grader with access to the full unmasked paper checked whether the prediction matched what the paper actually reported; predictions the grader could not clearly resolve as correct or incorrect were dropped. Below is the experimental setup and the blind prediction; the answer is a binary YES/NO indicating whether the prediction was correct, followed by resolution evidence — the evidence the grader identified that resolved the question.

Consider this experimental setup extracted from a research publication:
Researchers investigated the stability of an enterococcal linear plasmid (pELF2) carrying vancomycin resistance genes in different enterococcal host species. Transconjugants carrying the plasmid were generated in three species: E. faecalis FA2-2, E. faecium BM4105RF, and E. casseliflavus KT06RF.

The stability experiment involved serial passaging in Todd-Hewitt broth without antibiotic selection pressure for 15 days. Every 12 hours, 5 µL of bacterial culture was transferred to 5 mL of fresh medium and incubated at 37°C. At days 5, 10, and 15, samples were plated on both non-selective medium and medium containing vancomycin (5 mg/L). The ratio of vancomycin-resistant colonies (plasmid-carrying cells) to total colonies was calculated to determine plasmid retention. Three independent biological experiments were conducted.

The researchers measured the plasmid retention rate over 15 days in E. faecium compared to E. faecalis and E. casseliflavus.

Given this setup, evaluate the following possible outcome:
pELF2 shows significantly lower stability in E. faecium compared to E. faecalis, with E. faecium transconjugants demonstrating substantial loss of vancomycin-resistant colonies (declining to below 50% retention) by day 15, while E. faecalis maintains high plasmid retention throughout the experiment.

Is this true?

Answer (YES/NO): NO